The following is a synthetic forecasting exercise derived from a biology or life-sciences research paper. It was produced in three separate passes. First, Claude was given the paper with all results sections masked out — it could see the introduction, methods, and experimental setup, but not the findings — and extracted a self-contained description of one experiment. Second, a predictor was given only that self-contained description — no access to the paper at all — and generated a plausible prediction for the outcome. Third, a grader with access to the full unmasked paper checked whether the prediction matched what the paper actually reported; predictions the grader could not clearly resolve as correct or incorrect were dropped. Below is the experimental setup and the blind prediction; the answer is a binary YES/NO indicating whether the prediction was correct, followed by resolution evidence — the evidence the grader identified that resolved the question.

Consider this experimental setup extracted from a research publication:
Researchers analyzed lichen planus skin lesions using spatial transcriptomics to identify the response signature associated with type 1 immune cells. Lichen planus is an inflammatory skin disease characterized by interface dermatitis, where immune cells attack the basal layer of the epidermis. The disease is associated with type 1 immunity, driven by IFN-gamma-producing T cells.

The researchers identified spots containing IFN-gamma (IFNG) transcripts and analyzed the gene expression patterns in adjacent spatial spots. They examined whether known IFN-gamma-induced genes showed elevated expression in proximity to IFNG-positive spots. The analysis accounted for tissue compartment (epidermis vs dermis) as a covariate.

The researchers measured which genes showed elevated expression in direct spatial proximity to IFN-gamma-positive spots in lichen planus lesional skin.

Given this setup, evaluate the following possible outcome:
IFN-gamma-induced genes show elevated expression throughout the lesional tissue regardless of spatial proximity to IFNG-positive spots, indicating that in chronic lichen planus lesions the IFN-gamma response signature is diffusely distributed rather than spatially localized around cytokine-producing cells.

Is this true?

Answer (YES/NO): NO